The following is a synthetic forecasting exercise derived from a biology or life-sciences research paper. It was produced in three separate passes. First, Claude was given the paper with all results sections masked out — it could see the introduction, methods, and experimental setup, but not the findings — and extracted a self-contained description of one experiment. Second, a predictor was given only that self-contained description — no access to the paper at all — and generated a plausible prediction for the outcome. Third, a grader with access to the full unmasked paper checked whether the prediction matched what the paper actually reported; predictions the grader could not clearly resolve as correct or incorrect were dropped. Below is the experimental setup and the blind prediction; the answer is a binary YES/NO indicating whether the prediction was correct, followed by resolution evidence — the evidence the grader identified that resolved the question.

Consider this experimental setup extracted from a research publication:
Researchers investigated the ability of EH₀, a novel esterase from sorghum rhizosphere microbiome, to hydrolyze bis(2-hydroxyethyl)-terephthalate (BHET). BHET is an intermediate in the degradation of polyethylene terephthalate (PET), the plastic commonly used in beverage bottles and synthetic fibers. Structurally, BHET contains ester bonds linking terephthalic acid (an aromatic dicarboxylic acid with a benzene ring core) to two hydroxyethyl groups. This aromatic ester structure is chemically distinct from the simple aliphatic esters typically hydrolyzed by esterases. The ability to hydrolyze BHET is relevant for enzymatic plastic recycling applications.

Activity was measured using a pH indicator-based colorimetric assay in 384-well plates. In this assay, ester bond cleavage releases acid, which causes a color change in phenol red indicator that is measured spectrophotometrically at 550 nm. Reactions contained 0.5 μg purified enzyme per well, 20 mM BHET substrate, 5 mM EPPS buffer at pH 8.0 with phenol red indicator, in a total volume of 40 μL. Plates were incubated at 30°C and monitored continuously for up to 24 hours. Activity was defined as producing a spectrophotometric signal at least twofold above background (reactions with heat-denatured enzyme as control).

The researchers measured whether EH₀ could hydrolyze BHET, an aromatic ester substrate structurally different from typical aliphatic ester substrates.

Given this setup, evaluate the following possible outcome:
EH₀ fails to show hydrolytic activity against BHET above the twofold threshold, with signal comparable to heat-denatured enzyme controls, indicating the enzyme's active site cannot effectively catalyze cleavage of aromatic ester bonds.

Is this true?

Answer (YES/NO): NO